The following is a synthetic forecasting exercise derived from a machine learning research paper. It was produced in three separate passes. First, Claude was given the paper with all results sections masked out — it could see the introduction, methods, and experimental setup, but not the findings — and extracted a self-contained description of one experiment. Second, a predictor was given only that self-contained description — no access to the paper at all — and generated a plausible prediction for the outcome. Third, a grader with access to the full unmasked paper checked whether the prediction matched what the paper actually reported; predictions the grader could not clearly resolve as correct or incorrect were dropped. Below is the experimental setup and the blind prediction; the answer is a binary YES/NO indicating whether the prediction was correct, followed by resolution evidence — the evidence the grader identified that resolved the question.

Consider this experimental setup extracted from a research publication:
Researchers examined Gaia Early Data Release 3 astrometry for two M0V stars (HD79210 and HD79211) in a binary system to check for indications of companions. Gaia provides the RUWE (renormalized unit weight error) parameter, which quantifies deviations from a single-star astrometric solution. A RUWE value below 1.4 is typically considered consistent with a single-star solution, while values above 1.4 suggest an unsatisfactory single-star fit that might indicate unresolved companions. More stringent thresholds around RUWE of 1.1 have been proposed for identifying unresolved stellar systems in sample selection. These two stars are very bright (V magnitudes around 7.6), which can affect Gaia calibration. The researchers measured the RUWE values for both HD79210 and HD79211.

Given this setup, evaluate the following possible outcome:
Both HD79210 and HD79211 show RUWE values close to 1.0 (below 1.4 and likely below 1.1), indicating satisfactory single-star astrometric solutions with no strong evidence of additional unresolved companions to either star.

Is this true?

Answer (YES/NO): NO